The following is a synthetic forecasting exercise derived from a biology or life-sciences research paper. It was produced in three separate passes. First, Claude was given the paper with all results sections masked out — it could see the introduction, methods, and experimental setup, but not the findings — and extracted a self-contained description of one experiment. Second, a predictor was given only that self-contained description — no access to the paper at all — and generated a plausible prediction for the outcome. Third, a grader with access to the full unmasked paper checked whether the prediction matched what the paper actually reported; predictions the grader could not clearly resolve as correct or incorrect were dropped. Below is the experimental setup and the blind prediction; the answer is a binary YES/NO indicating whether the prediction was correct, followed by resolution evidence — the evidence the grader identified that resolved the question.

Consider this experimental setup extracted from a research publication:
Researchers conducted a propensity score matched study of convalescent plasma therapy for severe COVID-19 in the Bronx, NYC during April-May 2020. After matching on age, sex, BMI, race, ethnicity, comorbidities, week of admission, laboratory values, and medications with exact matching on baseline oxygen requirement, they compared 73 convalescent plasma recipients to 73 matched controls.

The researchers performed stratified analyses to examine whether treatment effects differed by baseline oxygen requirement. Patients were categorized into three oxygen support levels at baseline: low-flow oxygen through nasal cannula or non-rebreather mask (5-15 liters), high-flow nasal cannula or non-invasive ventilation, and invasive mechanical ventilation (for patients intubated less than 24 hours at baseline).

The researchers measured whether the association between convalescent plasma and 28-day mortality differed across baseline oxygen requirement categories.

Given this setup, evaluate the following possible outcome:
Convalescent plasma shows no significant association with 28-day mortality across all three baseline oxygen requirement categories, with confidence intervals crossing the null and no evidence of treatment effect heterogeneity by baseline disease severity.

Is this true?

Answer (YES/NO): YES